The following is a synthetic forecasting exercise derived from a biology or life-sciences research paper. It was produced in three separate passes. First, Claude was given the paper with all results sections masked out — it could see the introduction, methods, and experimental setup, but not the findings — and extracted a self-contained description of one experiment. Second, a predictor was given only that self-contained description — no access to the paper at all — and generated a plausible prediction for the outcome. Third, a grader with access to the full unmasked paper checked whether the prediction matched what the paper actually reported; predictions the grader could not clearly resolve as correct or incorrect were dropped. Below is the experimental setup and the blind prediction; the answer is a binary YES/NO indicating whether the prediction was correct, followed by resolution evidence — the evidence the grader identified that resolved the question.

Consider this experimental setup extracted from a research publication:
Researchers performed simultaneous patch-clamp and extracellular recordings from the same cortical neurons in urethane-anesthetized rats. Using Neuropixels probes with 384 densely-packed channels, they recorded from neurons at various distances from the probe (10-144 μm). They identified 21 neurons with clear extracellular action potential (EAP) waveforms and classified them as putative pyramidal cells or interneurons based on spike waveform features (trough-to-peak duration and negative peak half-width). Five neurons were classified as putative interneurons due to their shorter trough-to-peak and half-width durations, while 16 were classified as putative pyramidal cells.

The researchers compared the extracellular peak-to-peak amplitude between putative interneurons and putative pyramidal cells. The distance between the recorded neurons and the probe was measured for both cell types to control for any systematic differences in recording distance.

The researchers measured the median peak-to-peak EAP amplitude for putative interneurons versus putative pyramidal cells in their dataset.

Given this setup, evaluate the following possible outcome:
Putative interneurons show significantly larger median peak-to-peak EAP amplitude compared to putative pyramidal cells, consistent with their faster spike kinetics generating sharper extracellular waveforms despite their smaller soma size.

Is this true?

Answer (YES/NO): NO